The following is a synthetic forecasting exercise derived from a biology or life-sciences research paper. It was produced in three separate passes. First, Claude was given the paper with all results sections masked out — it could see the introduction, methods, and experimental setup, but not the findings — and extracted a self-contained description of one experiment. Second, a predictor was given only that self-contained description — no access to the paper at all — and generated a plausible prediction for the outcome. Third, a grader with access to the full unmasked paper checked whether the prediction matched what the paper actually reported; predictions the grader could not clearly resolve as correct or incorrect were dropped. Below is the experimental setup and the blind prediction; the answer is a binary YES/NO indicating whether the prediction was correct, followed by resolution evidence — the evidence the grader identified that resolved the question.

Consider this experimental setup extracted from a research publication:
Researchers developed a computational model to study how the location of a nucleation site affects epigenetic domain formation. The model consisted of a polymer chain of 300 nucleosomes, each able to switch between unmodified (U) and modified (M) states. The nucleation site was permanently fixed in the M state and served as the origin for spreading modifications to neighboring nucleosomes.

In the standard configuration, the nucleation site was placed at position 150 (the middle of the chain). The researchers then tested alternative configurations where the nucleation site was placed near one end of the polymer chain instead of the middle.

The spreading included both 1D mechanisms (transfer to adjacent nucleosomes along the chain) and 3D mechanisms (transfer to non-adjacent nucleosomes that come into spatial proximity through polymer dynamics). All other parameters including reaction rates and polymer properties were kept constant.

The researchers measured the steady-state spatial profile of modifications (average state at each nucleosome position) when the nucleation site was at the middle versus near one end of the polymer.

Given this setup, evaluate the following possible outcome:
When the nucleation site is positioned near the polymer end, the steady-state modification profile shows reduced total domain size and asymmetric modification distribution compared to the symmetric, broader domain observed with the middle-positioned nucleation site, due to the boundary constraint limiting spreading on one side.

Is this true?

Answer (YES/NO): NO